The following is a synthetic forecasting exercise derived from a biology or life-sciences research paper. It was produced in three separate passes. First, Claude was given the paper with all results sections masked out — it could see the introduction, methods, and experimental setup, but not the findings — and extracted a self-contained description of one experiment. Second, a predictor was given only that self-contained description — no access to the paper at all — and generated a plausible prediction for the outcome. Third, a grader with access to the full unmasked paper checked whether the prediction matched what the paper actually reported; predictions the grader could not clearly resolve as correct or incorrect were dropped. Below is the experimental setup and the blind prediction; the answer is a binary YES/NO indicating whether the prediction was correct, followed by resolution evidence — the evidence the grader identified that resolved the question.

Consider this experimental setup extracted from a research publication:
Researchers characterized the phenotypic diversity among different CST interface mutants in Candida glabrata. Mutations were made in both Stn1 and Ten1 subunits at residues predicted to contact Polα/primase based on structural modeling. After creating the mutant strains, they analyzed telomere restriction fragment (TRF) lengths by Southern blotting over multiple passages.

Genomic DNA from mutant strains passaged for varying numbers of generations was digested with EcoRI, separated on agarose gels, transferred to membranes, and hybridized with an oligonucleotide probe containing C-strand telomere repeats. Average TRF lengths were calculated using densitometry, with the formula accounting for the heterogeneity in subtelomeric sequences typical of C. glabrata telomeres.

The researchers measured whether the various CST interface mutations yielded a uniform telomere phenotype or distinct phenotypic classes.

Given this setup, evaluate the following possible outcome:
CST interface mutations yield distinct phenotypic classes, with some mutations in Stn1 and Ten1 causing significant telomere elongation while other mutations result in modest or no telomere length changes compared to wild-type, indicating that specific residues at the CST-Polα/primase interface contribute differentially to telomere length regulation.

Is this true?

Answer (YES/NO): YES